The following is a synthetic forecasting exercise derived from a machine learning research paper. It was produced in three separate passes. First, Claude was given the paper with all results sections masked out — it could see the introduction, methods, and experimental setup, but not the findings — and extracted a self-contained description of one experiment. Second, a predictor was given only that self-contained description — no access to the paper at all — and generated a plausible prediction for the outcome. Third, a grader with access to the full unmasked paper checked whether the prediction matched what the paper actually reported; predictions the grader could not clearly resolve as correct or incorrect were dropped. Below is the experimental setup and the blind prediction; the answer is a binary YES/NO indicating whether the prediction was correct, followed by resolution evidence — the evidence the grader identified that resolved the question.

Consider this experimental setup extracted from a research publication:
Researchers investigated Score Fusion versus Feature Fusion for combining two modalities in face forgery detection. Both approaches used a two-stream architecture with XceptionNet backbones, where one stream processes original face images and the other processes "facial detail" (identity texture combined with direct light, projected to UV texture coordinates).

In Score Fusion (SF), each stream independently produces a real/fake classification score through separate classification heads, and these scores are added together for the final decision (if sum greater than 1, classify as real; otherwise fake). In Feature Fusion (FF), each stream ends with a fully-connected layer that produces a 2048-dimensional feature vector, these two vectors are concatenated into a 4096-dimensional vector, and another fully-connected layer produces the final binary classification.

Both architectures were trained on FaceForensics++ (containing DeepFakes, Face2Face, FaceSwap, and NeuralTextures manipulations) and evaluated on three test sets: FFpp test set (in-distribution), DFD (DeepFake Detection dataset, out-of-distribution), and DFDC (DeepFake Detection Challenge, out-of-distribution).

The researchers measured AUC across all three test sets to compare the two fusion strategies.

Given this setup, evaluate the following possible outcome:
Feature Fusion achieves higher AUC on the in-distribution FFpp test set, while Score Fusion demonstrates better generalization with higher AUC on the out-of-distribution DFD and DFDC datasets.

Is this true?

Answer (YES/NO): NO